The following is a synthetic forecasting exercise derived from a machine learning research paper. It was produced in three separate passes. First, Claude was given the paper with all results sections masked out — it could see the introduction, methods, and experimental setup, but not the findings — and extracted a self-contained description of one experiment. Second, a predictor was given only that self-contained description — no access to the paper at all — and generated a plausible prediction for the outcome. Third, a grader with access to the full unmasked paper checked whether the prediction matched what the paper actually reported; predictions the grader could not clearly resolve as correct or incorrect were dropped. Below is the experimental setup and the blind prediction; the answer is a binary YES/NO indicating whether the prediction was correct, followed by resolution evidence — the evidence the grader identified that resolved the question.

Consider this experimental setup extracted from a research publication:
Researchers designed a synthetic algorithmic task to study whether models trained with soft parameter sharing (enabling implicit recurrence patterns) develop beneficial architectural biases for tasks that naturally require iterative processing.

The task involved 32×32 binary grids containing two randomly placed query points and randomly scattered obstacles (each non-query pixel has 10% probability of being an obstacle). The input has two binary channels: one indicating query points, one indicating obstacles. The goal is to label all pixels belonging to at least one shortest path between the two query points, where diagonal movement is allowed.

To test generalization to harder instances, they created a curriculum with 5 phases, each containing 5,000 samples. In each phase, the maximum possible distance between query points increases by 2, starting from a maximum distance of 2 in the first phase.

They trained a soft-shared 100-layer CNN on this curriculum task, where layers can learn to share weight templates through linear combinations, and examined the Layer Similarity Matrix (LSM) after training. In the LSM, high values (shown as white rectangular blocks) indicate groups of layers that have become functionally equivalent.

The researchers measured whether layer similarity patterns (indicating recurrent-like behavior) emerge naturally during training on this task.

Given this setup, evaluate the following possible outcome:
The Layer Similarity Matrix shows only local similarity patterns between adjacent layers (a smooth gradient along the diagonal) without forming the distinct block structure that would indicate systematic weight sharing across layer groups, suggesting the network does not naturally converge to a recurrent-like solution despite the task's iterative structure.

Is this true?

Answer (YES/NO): NO